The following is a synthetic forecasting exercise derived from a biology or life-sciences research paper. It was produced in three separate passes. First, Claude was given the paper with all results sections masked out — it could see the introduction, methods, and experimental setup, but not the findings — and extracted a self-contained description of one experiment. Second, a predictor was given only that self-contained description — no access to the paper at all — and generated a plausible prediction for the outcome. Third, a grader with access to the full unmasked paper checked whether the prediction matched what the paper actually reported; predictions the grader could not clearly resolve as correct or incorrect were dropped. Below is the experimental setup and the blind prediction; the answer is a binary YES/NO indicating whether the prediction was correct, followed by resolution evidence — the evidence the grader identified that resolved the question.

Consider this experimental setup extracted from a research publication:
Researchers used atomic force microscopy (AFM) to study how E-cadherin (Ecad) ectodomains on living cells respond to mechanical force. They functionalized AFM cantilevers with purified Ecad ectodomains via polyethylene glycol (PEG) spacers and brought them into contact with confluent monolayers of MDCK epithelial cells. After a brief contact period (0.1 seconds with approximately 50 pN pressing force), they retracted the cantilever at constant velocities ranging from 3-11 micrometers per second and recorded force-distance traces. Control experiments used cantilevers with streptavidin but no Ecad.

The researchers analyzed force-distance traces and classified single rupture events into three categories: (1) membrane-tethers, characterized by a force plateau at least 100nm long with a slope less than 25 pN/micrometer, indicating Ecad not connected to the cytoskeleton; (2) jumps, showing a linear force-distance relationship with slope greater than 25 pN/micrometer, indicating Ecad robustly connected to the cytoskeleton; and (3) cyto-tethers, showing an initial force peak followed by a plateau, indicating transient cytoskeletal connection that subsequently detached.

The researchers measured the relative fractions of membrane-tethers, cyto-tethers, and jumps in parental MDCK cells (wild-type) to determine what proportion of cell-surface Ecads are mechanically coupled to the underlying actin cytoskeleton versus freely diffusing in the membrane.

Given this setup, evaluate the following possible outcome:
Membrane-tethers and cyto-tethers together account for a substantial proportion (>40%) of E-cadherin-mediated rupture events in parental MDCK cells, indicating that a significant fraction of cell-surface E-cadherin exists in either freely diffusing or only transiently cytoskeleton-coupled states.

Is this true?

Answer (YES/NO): YES